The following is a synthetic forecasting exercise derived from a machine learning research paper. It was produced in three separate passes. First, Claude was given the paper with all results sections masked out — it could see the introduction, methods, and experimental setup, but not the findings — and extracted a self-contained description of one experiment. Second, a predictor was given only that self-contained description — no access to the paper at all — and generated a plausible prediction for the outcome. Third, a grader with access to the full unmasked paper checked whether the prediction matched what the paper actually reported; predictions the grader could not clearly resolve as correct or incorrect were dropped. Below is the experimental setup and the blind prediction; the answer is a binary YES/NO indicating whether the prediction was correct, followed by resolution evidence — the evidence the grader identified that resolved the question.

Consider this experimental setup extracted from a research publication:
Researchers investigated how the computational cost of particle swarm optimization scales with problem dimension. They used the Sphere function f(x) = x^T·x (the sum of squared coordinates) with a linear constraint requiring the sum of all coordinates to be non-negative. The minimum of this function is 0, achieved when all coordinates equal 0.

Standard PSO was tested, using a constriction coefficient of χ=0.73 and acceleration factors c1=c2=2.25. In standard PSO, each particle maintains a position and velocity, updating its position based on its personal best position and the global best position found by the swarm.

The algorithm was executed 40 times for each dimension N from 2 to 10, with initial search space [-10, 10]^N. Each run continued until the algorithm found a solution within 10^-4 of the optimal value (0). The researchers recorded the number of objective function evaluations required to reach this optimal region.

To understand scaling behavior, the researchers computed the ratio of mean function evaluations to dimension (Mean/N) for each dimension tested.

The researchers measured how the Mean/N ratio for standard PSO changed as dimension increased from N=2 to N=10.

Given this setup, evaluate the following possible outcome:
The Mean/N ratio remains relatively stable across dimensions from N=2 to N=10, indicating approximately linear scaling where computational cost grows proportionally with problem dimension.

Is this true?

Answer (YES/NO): NO